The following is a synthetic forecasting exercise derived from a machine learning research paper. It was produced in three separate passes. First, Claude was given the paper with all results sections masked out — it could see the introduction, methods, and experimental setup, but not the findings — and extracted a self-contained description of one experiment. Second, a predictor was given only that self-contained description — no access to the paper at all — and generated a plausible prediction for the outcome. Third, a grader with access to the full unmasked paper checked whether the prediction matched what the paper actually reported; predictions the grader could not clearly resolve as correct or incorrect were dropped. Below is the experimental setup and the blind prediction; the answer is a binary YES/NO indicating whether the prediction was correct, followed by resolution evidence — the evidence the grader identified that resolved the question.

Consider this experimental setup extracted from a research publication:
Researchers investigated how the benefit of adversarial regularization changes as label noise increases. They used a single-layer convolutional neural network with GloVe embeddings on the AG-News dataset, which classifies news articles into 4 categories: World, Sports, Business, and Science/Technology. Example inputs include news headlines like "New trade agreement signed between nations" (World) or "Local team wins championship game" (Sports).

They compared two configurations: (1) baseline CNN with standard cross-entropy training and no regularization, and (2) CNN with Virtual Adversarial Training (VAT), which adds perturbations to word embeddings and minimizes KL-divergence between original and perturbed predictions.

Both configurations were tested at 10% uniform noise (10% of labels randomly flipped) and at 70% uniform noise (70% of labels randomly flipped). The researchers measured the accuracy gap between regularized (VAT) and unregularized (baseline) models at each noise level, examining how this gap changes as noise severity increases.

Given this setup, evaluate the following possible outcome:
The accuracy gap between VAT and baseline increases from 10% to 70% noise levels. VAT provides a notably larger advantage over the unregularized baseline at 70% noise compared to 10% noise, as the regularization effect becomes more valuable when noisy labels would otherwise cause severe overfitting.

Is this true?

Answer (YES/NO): YES